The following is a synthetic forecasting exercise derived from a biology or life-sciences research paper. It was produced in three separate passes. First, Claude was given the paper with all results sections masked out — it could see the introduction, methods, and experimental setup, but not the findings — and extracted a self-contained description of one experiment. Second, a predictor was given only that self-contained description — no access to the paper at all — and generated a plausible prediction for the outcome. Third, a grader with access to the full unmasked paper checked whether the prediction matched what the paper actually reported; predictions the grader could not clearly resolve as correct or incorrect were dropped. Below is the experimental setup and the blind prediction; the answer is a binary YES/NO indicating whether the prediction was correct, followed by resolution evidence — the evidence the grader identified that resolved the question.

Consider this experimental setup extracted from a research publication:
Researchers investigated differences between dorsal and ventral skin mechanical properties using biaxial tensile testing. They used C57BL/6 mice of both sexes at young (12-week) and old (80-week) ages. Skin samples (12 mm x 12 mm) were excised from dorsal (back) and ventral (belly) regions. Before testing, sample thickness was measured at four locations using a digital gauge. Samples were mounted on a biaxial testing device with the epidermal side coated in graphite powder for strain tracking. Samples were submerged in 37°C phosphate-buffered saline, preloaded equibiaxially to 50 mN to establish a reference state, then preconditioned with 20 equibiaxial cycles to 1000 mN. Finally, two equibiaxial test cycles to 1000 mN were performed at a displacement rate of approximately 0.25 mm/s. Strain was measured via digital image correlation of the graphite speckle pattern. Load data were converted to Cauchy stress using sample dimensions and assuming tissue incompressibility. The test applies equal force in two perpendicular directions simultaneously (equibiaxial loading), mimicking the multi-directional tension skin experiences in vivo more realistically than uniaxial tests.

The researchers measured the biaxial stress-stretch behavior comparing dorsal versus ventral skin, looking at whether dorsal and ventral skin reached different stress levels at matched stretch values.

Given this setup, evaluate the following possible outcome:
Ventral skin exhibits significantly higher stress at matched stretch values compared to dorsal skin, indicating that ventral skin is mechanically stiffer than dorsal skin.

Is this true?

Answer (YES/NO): NO